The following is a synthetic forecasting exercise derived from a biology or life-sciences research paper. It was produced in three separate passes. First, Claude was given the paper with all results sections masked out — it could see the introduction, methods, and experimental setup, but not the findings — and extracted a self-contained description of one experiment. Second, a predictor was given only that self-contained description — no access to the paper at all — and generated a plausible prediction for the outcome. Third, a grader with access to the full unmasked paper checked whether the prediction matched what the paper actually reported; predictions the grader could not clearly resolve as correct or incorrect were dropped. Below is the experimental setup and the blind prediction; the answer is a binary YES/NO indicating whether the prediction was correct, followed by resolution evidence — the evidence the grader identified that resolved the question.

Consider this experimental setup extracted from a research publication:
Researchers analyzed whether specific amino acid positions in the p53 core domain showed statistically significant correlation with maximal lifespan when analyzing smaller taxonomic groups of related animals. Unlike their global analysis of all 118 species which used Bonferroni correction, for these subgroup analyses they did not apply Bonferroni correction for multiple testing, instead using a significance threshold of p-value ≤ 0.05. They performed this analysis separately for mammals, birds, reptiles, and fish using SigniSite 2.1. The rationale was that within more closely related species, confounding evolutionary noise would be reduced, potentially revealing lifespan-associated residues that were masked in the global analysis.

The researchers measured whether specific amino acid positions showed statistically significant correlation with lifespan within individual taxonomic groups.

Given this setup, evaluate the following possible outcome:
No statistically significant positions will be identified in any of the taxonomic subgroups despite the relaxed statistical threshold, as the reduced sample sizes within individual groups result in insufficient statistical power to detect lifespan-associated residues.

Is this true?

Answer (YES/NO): NO